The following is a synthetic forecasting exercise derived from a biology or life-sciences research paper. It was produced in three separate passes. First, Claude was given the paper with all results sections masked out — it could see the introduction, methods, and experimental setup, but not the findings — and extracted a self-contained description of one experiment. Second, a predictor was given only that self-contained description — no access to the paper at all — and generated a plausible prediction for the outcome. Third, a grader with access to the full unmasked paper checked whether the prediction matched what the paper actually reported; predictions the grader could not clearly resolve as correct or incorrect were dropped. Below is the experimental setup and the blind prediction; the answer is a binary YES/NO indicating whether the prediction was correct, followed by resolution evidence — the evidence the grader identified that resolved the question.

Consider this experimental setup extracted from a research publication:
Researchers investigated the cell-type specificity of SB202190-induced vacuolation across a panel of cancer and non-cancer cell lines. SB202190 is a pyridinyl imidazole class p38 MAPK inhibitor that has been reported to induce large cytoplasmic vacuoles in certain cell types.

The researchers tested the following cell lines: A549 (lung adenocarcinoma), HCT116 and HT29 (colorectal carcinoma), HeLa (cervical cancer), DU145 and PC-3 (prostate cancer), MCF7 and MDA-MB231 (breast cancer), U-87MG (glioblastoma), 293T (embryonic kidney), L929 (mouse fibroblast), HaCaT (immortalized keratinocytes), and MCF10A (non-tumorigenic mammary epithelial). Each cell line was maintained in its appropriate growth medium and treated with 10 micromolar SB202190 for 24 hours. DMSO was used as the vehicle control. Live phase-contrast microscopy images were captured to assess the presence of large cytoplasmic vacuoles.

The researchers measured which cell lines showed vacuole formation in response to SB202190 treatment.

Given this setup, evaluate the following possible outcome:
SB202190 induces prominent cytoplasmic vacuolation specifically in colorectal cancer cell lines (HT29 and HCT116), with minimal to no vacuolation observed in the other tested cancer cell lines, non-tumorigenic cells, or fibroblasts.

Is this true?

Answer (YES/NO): NO